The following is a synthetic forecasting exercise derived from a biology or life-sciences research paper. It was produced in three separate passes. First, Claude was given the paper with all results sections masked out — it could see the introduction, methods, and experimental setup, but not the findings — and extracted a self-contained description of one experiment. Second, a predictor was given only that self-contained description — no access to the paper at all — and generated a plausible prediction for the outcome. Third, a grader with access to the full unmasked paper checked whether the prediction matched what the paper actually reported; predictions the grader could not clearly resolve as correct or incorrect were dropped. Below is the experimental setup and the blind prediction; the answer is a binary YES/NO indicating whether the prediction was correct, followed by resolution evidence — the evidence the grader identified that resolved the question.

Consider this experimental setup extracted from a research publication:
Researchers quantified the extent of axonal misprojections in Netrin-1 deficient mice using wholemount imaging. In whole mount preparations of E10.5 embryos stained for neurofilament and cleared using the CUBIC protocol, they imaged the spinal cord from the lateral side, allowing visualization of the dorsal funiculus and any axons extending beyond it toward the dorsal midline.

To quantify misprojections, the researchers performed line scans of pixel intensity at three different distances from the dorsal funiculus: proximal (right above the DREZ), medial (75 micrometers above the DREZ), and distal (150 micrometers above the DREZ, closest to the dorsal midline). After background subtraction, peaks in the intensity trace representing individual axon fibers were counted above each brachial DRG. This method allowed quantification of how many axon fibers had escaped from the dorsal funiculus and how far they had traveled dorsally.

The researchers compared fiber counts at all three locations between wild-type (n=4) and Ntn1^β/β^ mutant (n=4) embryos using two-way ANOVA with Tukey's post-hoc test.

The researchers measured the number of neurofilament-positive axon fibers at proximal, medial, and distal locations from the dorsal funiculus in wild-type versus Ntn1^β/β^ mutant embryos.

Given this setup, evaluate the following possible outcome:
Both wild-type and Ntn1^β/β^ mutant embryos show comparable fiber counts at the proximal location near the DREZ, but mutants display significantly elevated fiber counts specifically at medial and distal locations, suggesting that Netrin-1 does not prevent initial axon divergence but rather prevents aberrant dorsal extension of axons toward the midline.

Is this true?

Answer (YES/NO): NO